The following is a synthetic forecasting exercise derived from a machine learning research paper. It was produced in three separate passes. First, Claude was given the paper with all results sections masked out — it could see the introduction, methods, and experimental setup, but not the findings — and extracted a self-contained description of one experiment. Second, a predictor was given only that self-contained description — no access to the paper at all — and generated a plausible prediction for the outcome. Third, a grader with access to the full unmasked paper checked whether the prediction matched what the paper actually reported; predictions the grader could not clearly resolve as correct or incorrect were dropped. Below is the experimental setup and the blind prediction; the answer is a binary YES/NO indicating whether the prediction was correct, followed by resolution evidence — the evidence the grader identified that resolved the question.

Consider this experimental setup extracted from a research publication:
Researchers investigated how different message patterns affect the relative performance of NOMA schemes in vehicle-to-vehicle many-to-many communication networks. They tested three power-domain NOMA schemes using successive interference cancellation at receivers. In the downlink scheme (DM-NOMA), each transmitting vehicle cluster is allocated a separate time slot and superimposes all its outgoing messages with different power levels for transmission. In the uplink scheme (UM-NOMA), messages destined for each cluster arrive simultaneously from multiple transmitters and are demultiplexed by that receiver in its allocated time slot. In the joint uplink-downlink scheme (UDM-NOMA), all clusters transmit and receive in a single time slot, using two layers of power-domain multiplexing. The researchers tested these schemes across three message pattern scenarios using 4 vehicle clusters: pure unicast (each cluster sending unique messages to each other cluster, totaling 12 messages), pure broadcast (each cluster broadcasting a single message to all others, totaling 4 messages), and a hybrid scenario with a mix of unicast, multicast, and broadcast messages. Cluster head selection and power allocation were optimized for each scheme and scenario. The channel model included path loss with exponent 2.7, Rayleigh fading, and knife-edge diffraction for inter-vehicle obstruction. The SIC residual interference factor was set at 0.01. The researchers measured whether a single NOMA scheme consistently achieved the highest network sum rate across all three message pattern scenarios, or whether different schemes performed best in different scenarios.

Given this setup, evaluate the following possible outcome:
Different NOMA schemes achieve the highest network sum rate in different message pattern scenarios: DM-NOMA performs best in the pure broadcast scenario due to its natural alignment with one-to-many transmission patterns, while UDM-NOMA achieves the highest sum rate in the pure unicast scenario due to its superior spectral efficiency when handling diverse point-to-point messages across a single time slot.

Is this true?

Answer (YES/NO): NO